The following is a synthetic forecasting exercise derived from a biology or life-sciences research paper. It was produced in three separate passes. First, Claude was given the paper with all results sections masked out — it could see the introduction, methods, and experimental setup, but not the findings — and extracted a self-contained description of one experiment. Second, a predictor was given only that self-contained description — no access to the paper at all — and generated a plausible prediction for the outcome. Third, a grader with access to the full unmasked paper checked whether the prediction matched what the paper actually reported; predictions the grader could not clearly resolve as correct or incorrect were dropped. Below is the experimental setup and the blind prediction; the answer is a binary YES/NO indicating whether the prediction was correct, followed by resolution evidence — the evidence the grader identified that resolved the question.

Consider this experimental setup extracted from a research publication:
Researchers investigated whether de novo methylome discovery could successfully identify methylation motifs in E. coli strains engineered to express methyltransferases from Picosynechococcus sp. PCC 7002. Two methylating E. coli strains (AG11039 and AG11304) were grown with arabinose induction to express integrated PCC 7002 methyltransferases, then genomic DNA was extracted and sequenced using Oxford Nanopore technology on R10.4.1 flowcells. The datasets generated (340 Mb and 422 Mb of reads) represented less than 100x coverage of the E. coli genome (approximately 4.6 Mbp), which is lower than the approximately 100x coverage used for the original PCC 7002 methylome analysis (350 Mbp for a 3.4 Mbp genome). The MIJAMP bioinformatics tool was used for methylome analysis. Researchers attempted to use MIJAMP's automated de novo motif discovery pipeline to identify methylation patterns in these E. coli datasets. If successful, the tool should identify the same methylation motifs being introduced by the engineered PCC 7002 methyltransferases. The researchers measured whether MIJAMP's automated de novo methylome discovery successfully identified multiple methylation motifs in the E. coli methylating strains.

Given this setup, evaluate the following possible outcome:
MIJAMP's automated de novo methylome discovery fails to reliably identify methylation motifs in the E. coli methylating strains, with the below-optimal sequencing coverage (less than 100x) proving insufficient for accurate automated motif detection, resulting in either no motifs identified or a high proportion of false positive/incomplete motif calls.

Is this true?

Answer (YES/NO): YES